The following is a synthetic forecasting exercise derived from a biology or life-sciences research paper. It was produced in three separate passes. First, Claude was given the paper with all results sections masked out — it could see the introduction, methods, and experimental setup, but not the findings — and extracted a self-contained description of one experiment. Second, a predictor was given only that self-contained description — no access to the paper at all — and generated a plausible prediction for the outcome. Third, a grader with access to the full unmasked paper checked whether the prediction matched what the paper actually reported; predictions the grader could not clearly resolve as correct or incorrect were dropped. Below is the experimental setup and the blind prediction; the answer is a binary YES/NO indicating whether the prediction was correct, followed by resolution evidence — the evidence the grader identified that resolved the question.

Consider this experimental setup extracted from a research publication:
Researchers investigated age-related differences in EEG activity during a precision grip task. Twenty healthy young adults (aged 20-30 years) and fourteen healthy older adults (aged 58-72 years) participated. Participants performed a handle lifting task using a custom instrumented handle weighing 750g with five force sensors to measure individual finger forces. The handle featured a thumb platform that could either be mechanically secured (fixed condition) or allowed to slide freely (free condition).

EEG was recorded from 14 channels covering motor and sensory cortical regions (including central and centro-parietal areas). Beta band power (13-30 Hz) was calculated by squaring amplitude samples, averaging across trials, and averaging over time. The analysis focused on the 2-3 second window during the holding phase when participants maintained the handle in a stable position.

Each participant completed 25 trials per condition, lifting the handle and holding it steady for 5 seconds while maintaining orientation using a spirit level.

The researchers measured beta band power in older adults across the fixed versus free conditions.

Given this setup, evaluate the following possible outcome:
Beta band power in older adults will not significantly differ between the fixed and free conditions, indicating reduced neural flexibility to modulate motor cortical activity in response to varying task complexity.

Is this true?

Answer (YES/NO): YES